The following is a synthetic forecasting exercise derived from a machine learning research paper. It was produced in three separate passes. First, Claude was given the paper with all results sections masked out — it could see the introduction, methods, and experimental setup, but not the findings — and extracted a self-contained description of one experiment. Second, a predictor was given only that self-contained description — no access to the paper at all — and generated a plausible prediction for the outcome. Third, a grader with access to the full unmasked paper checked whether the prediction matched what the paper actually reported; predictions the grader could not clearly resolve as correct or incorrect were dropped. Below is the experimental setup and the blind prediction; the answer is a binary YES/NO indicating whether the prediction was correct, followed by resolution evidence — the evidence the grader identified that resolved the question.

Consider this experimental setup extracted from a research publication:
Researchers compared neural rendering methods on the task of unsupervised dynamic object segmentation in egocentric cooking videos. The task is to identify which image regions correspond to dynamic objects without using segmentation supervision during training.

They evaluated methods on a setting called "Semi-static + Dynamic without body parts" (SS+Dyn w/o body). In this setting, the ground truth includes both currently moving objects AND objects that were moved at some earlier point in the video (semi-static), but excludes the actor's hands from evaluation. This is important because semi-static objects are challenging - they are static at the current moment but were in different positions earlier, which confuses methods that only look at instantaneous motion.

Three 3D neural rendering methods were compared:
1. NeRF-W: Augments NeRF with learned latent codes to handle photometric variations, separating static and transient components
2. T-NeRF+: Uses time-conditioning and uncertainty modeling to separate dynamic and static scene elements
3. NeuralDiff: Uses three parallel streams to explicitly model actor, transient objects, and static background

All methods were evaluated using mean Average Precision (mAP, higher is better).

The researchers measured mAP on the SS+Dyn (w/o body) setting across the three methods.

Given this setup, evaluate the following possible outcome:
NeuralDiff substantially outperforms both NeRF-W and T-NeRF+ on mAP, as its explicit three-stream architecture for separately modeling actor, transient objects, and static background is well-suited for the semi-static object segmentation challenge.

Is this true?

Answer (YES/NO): NO